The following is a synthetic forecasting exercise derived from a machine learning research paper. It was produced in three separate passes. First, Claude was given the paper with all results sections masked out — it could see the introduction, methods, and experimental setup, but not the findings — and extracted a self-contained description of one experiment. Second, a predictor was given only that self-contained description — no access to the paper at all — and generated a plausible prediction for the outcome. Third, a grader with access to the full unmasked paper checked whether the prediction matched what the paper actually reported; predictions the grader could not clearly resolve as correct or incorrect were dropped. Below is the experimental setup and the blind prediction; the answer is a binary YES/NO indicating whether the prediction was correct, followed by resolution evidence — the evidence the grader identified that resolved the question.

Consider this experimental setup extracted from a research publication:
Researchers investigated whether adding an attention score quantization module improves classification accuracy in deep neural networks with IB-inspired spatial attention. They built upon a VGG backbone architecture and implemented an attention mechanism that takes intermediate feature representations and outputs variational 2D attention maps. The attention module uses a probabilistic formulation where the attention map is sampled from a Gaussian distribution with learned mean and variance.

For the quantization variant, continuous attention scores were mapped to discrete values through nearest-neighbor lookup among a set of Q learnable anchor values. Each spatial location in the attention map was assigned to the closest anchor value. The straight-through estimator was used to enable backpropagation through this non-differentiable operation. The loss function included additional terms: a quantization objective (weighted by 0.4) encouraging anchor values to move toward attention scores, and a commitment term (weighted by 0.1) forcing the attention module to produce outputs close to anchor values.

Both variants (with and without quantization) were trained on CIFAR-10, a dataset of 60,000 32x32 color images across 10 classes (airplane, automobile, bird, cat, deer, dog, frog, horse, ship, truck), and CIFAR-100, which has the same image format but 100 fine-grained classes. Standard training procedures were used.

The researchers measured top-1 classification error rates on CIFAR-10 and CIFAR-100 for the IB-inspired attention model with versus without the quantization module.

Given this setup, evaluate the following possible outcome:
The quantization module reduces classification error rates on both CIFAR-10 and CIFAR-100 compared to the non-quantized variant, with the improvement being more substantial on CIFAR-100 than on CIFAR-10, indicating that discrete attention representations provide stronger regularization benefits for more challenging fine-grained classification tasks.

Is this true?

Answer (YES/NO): YES